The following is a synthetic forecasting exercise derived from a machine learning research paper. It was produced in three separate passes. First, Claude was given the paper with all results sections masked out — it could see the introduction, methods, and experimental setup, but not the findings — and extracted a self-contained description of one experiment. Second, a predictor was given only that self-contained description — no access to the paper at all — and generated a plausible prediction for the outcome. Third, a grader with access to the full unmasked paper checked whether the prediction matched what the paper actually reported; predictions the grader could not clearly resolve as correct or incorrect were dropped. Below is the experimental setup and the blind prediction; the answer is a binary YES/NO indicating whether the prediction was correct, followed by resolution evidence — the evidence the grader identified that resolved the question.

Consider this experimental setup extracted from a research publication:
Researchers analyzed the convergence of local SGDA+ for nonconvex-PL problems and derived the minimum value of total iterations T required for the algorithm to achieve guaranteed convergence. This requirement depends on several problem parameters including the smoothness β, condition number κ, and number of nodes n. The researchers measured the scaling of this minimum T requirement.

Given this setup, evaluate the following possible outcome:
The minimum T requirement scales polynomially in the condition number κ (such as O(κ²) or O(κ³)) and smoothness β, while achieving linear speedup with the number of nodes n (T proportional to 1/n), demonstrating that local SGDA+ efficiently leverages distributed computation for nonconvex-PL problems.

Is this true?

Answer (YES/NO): NO